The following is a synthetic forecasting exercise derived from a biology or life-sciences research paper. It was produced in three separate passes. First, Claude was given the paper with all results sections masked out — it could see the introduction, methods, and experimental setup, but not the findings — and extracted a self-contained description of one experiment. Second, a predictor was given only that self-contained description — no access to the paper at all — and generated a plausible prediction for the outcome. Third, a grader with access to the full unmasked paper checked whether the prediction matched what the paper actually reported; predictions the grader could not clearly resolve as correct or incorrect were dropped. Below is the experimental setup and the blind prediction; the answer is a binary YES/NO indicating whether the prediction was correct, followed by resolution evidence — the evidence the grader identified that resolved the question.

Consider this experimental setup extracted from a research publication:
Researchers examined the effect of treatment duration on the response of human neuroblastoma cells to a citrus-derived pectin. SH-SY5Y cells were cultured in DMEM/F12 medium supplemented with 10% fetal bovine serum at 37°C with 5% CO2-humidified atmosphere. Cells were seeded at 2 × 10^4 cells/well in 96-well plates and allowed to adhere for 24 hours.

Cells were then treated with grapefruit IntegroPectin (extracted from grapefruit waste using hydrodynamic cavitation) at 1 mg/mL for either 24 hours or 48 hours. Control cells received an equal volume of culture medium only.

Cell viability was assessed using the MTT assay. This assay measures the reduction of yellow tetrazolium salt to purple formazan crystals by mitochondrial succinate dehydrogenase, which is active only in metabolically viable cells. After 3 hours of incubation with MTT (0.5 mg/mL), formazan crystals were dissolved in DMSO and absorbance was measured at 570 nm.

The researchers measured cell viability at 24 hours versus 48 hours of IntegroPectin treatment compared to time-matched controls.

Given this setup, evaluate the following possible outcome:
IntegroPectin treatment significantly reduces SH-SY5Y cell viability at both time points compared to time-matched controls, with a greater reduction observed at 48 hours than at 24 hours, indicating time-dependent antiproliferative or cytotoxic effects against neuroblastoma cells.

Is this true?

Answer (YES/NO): NO